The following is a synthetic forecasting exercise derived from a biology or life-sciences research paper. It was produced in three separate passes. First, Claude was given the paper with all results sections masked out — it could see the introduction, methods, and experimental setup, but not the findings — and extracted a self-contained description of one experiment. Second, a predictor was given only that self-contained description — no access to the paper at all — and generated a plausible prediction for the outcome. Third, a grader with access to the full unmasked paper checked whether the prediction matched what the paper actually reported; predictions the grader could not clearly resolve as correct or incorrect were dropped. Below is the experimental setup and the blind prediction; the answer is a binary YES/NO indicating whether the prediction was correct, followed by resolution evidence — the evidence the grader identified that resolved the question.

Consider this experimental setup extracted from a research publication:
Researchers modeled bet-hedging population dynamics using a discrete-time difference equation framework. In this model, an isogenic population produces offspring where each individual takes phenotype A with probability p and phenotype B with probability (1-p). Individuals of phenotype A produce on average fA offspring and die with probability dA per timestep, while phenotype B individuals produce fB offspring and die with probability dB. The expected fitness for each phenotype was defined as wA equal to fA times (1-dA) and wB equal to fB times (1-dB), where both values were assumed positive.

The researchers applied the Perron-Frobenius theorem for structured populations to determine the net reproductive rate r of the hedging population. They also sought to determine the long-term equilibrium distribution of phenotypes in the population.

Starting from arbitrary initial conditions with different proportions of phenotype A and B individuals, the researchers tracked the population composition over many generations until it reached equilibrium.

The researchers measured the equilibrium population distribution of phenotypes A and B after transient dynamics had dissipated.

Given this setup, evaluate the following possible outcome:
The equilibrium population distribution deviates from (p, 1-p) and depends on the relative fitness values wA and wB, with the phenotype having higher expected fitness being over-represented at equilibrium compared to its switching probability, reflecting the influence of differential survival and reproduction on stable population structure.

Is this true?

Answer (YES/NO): NO